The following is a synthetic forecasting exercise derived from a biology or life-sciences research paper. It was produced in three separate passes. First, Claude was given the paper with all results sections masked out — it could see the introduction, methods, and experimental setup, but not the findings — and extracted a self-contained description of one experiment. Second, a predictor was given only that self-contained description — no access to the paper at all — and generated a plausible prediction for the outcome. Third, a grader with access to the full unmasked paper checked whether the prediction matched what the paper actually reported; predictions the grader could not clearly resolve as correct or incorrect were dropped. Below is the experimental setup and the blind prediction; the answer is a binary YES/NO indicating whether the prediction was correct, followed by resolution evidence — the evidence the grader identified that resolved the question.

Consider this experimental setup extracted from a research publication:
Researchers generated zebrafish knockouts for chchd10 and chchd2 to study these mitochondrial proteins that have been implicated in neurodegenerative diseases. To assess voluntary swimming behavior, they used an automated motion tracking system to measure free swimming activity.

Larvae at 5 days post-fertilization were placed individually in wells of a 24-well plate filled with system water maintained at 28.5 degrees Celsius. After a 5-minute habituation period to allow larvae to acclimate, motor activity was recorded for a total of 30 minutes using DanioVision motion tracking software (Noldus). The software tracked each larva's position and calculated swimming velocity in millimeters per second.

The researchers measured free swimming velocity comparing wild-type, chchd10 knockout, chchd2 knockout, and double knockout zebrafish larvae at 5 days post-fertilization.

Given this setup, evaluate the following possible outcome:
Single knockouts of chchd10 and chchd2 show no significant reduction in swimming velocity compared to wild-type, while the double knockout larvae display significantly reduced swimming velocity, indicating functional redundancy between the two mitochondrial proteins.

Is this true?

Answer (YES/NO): NO